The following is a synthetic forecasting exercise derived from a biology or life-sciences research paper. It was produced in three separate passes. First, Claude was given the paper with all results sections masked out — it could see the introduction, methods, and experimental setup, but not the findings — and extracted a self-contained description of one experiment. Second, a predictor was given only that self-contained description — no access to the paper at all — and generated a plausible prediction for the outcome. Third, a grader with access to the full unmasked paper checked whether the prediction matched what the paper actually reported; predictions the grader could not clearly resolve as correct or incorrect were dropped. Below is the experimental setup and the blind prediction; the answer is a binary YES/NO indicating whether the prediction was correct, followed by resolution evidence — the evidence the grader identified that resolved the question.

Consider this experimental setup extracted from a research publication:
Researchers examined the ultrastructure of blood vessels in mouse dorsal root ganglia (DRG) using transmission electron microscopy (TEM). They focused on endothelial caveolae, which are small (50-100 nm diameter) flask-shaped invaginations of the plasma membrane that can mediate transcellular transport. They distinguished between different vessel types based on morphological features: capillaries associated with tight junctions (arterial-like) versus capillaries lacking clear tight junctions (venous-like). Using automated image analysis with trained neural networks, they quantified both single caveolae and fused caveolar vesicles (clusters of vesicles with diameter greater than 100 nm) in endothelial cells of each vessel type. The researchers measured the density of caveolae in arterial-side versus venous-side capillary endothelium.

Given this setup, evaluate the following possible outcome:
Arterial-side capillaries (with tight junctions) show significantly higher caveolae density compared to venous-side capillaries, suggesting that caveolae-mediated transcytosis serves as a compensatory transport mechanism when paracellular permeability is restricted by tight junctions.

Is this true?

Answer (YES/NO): NO